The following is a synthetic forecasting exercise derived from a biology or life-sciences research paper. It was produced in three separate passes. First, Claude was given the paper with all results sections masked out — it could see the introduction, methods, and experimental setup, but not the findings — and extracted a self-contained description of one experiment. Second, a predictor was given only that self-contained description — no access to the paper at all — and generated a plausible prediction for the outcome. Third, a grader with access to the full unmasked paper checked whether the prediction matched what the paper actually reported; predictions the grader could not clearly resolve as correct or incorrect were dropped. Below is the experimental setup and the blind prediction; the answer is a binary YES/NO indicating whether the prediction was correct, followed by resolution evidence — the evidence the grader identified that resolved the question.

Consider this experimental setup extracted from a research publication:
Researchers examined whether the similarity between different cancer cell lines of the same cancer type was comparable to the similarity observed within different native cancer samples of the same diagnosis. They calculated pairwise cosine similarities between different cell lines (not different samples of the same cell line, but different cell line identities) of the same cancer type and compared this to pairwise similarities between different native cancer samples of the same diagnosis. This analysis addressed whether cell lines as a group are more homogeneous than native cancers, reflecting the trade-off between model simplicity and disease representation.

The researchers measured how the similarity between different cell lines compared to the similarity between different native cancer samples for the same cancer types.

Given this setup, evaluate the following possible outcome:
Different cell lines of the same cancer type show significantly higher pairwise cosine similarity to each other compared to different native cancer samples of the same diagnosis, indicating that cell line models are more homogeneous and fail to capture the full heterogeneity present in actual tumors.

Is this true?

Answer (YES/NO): YES